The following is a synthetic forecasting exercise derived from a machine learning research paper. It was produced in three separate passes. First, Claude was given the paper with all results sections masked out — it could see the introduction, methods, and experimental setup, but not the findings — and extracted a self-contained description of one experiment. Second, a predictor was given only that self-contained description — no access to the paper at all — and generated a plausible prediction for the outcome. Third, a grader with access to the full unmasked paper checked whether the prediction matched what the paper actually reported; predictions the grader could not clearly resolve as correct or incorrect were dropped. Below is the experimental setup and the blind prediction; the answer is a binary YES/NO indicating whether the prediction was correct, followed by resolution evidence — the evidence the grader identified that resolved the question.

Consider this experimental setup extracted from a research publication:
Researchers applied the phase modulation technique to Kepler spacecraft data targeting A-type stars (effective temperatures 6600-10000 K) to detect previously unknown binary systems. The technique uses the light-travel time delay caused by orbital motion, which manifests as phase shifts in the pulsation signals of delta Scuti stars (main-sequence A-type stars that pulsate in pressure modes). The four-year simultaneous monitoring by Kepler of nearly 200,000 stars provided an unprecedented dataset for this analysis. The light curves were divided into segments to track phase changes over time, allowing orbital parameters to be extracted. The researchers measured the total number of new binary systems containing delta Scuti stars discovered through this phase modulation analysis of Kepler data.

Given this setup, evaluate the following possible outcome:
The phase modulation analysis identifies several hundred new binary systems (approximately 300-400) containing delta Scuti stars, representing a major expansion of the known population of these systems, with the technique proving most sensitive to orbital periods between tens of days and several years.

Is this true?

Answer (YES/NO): YES